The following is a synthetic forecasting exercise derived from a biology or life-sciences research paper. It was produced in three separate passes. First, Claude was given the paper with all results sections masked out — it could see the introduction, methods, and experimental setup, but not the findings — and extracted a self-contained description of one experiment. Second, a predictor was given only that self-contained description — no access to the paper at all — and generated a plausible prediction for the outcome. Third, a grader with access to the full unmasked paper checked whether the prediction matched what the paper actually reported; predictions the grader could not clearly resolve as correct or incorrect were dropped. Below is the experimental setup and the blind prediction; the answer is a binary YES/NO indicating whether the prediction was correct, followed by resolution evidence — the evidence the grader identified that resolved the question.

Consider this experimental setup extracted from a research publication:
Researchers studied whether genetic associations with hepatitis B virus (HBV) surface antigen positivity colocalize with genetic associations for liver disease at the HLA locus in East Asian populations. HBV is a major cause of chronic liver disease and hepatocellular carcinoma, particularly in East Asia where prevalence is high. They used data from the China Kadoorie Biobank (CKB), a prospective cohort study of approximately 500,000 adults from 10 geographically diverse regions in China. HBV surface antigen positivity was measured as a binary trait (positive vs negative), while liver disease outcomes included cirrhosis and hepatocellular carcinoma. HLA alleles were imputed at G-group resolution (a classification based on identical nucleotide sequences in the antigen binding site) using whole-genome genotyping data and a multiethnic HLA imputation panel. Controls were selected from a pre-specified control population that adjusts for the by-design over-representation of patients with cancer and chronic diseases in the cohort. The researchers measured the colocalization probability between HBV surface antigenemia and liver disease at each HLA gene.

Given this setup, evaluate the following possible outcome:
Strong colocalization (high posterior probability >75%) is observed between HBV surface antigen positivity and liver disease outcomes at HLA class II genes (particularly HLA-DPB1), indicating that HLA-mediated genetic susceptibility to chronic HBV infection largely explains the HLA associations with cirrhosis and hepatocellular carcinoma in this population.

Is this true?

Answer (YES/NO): YES